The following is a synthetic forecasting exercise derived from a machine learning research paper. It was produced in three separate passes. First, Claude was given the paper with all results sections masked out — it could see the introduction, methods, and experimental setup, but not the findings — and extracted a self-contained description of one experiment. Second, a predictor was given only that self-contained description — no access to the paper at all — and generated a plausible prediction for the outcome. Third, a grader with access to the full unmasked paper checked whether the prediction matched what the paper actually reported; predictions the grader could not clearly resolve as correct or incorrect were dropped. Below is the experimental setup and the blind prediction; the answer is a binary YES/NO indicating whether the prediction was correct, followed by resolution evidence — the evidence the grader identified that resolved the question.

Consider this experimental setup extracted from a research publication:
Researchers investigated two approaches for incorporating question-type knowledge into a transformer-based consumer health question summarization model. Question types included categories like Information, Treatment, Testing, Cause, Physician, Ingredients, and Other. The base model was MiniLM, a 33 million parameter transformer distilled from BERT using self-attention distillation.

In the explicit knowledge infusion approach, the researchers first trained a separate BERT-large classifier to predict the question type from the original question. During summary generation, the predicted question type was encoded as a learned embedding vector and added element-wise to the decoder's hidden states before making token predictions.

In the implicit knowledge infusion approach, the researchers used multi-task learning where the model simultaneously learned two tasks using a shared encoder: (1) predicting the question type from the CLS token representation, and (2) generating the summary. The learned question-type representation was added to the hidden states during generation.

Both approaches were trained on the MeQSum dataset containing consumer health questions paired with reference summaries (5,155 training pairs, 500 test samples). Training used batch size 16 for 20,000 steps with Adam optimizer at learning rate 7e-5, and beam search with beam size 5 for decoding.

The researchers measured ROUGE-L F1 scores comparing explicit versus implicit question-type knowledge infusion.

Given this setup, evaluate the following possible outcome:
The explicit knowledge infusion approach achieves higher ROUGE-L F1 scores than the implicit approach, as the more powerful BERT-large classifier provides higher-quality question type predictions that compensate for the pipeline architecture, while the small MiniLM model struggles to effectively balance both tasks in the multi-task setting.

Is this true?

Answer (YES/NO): YES